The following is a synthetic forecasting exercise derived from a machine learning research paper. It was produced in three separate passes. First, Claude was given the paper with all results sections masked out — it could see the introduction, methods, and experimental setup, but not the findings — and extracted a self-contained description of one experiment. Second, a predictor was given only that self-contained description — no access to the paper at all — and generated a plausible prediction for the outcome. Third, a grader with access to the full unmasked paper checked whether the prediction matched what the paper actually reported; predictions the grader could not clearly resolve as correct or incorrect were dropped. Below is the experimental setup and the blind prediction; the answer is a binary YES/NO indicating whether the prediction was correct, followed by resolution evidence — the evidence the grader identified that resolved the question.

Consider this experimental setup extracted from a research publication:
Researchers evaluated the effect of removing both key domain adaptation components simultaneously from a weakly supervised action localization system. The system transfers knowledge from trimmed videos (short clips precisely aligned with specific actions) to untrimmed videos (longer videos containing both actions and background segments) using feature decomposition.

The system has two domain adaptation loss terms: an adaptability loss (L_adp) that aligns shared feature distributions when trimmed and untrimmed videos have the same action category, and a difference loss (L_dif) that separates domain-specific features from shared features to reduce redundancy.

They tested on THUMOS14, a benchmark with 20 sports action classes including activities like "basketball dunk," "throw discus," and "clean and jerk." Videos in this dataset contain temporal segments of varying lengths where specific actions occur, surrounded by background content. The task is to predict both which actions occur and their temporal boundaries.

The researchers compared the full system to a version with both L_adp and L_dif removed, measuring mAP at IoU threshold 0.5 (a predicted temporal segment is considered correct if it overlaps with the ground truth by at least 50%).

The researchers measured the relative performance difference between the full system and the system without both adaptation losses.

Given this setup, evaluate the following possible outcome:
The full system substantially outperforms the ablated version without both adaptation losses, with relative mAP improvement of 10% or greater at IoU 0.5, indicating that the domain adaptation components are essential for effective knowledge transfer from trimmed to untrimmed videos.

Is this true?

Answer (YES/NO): YES